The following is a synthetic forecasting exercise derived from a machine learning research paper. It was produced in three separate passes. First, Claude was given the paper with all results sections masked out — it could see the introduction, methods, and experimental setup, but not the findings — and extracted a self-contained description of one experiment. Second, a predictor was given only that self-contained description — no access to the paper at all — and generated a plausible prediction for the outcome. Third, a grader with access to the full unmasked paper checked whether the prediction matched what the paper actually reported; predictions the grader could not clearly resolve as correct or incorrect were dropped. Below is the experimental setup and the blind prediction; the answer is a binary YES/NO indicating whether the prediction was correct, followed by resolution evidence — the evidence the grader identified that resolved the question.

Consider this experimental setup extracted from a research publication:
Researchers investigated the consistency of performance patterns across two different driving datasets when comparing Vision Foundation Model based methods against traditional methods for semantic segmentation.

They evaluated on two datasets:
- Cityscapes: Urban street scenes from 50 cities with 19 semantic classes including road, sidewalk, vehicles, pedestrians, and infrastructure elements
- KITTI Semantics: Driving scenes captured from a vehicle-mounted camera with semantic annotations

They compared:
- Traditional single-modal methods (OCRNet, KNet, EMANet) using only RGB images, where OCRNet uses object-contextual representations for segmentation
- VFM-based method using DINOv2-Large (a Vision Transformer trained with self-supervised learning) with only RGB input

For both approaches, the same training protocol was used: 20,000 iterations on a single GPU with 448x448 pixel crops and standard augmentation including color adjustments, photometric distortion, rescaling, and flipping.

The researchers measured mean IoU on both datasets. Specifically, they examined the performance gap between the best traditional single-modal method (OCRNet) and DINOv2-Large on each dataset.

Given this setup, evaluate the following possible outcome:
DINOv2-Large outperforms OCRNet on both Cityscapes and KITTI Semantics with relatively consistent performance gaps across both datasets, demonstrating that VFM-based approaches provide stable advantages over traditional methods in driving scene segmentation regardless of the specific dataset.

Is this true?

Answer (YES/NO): NO